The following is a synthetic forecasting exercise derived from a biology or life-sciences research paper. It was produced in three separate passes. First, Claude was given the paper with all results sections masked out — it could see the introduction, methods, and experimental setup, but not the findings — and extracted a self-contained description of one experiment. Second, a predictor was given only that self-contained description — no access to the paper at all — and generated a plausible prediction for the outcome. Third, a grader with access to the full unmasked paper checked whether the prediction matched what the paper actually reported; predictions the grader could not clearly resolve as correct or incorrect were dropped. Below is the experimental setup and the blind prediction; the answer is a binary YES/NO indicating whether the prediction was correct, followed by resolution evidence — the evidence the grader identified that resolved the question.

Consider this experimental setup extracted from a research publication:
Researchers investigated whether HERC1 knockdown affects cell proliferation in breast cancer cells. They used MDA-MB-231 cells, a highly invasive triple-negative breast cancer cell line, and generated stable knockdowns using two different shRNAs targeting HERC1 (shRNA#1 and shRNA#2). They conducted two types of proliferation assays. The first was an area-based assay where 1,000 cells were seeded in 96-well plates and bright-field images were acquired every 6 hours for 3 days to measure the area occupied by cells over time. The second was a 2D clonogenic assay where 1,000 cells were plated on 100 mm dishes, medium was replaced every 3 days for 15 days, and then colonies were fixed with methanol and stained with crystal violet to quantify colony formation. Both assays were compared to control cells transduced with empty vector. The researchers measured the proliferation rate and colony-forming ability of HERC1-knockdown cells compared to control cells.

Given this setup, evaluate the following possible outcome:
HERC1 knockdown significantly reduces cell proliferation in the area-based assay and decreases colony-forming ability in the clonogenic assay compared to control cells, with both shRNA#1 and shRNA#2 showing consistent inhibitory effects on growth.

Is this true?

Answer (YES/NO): NO